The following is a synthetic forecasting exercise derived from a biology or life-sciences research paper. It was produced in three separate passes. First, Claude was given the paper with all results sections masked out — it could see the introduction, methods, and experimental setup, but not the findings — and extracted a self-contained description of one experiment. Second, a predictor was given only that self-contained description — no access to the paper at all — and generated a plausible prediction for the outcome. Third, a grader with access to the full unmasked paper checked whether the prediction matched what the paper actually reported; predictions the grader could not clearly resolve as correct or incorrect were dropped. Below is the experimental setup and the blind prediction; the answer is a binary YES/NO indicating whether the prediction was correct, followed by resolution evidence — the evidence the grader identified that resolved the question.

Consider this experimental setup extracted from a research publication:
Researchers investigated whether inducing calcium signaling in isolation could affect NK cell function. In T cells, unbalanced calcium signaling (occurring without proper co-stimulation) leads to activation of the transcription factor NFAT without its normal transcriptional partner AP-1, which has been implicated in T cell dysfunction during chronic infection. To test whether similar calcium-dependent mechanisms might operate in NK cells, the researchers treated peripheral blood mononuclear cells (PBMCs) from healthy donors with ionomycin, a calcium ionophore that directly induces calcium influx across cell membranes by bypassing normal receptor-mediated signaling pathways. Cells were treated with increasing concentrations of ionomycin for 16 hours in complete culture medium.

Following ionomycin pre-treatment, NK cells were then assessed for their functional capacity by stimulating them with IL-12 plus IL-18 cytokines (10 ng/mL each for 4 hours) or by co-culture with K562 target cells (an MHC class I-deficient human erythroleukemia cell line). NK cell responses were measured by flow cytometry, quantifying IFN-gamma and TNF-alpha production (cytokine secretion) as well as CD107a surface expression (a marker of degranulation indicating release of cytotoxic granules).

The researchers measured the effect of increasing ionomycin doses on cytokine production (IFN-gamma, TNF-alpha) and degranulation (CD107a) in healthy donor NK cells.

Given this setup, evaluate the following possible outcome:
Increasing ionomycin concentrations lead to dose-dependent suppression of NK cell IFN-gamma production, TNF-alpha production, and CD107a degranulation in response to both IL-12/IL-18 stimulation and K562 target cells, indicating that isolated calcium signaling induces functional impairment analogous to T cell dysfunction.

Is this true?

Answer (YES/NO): NO